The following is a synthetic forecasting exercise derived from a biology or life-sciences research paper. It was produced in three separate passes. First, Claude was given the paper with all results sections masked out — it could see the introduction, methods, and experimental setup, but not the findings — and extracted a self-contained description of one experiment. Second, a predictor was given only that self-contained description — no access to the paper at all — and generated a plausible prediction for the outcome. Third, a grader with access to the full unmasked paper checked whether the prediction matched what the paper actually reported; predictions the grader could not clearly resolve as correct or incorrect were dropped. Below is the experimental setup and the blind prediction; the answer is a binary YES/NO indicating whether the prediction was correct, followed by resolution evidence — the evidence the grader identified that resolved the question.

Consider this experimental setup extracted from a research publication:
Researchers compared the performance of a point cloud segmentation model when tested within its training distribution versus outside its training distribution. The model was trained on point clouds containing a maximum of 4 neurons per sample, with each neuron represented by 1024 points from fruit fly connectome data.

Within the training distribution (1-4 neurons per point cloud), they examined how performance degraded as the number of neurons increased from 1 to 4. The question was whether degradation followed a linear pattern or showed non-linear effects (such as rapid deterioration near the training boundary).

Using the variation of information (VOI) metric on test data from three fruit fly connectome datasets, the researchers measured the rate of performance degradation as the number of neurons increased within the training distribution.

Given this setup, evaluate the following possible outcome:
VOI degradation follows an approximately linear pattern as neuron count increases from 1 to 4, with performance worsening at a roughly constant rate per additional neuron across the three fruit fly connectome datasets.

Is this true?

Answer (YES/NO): YES